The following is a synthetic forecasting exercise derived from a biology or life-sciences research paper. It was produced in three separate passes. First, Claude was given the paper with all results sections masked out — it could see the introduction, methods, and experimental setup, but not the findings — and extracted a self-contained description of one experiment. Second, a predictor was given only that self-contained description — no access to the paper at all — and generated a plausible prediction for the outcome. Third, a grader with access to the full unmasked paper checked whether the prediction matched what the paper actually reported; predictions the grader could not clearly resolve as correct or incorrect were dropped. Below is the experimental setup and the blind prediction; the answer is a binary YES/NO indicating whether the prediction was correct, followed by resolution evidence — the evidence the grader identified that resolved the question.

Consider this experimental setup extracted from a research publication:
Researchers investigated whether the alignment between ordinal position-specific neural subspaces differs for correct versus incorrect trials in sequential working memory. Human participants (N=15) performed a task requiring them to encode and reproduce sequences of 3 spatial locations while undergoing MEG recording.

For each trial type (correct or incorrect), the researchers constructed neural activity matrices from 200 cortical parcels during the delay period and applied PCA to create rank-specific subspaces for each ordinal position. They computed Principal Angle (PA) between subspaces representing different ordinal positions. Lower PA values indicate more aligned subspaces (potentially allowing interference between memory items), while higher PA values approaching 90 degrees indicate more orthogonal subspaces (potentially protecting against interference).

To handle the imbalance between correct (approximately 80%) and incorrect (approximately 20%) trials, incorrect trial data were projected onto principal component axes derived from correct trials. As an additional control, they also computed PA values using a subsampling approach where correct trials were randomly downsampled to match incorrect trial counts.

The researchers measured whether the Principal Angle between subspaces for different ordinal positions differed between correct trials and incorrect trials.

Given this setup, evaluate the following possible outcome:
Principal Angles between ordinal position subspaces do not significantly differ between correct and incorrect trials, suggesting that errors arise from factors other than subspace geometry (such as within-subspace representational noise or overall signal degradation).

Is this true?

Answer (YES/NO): NO